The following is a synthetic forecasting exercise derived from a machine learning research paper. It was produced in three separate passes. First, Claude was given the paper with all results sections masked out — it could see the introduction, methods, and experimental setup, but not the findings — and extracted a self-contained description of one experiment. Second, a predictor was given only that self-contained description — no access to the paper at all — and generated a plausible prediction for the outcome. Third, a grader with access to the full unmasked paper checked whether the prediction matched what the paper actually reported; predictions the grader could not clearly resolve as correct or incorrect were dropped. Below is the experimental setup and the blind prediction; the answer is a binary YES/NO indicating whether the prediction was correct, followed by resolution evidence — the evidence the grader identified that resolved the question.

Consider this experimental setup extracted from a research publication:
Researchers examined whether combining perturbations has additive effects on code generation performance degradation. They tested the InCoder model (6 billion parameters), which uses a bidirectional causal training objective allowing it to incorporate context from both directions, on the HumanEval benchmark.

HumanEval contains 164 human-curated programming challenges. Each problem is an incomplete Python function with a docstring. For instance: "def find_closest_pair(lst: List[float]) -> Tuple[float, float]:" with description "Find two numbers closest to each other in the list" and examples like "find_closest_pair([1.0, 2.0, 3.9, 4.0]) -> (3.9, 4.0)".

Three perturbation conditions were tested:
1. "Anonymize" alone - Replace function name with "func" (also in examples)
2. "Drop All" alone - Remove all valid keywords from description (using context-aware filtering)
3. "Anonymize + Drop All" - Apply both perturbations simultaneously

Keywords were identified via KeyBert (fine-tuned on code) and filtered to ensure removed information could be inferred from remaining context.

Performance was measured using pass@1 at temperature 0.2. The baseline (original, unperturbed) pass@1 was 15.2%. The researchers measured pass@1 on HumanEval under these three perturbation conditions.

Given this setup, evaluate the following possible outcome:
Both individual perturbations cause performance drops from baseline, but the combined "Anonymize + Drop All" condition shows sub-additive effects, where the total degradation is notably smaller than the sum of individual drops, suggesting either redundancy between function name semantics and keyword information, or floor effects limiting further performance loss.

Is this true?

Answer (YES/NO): NO